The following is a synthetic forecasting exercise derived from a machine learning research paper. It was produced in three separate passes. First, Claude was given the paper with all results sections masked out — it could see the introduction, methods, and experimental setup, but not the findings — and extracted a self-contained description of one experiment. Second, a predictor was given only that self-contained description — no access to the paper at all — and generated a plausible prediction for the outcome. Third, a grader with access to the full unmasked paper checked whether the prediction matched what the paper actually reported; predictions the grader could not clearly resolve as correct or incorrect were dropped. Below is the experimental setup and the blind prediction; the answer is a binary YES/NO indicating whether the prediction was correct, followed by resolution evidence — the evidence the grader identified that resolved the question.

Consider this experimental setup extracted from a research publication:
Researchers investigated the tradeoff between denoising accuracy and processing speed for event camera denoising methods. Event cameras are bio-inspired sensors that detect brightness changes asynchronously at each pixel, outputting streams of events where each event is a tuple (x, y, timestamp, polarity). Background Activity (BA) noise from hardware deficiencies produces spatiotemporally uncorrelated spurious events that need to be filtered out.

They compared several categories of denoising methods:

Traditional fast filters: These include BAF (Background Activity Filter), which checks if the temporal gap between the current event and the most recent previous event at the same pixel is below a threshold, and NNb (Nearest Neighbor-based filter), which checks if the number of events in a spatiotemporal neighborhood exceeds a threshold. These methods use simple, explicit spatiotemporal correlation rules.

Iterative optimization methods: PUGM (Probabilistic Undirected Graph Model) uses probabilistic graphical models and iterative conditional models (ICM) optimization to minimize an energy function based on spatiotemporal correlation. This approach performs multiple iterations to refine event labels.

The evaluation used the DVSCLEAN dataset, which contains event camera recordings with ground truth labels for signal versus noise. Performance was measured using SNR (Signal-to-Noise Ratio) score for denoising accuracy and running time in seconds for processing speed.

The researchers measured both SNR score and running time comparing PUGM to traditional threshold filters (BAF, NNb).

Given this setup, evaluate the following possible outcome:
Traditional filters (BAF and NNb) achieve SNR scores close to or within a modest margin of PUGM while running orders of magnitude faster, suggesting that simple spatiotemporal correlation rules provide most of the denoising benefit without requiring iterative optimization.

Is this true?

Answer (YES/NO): NO